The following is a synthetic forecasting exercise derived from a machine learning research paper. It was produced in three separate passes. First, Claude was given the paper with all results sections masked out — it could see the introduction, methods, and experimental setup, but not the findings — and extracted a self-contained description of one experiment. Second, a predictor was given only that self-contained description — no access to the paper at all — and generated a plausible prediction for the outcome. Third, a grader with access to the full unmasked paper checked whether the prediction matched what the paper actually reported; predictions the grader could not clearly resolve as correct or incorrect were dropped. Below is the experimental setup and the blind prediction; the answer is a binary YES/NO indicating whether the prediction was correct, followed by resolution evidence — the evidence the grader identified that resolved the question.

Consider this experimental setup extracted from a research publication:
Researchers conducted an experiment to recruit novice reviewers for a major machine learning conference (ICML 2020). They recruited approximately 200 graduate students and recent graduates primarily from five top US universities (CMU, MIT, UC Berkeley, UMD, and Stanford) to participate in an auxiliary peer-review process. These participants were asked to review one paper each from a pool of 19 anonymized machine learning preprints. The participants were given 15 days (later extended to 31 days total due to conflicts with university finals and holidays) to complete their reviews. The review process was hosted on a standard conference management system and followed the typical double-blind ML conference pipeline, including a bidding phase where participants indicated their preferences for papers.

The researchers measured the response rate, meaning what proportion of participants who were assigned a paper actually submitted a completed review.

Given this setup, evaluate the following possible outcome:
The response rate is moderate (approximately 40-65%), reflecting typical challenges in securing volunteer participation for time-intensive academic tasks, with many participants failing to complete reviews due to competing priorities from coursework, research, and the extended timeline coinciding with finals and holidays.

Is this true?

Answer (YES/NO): NO